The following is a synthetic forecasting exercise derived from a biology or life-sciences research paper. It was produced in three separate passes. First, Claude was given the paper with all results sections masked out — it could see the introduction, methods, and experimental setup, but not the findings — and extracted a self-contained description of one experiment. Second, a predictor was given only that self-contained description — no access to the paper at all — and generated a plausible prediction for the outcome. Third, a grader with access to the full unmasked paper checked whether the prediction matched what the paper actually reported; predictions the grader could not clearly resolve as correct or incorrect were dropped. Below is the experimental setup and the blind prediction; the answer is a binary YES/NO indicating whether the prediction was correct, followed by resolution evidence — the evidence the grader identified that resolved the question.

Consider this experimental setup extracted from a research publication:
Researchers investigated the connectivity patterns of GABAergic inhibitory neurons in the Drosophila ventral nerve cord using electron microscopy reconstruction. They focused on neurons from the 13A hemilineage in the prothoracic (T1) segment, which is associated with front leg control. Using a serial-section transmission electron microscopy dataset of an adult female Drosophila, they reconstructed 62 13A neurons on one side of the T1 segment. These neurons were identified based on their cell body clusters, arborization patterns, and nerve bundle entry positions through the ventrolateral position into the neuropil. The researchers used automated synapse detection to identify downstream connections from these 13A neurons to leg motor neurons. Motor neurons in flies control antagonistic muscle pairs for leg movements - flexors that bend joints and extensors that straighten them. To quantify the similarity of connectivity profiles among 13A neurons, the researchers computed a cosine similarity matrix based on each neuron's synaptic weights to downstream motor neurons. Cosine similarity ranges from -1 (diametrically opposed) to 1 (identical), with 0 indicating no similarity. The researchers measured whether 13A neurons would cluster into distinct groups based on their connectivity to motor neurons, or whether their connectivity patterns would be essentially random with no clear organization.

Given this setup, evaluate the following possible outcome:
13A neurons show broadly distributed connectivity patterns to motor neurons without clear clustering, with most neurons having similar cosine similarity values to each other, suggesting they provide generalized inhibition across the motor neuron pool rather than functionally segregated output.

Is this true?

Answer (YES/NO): NO